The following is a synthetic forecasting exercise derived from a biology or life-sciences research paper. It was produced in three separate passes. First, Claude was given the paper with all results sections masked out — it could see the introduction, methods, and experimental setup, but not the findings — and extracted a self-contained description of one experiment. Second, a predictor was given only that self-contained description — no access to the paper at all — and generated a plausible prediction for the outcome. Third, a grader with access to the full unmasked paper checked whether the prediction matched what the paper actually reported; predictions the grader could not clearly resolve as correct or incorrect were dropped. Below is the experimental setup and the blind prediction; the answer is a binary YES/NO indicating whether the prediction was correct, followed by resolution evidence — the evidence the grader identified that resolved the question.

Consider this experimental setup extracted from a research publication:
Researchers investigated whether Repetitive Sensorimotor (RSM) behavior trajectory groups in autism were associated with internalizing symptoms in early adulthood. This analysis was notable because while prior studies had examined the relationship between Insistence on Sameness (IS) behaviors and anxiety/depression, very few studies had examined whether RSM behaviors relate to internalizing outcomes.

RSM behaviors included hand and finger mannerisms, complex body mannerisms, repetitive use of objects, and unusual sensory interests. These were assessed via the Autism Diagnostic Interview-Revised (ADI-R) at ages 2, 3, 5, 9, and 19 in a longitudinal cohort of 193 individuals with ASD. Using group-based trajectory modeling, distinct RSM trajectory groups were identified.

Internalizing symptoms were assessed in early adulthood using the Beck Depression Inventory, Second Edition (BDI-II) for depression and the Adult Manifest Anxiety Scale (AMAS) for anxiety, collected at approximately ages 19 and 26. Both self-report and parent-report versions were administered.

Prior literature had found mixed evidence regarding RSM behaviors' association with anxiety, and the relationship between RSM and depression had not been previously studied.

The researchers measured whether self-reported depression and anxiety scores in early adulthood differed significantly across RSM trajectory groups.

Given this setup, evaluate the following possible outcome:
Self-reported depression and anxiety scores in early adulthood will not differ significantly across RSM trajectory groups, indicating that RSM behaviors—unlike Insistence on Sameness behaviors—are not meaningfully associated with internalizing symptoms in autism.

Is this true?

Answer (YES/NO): YES